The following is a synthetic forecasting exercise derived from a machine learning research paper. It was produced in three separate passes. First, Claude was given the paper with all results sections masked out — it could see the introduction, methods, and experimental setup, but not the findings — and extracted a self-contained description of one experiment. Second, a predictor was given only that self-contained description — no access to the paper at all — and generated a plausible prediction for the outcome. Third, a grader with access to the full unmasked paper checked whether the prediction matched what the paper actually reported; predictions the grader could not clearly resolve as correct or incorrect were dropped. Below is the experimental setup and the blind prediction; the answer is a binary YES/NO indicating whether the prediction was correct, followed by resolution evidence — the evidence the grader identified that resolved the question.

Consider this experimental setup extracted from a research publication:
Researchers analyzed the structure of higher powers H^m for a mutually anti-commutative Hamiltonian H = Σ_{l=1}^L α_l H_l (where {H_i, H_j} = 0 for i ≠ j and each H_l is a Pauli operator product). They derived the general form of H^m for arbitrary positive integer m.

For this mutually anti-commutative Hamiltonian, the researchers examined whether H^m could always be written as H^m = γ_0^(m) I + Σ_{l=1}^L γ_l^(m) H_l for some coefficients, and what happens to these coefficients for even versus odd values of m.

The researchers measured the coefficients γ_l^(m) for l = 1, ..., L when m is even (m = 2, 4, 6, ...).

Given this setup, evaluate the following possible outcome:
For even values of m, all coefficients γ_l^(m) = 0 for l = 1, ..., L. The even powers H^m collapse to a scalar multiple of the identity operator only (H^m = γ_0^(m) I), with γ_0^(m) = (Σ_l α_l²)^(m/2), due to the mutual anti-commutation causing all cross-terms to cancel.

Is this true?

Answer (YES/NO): YES